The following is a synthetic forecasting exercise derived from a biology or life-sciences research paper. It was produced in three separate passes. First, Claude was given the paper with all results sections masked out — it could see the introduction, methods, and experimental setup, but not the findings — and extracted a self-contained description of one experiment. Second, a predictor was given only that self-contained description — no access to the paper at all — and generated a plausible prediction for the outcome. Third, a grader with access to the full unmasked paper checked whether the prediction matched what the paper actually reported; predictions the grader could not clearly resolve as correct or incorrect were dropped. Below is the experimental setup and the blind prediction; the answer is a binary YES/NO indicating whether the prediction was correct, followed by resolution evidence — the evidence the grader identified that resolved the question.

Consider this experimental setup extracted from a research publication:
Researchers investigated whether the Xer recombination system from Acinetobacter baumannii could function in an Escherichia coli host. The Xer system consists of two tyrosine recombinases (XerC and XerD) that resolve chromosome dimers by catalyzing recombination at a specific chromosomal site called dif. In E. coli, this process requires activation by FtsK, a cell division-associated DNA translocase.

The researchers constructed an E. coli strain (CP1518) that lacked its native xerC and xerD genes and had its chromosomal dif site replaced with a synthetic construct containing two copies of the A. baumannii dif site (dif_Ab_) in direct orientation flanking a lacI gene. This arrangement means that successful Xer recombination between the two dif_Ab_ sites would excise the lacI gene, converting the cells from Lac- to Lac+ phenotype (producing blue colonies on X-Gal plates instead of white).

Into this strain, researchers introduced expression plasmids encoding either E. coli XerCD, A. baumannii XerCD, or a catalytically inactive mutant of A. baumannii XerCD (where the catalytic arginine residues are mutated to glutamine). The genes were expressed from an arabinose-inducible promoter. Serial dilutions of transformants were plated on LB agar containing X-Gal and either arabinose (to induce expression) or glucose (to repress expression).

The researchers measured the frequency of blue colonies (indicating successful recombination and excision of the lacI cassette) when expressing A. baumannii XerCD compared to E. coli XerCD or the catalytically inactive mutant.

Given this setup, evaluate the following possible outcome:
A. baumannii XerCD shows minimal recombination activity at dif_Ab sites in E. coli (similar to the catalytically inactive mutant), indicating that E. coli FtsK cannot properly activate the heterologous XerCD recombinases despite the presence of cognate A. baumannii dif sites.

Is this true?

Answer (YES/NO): NO